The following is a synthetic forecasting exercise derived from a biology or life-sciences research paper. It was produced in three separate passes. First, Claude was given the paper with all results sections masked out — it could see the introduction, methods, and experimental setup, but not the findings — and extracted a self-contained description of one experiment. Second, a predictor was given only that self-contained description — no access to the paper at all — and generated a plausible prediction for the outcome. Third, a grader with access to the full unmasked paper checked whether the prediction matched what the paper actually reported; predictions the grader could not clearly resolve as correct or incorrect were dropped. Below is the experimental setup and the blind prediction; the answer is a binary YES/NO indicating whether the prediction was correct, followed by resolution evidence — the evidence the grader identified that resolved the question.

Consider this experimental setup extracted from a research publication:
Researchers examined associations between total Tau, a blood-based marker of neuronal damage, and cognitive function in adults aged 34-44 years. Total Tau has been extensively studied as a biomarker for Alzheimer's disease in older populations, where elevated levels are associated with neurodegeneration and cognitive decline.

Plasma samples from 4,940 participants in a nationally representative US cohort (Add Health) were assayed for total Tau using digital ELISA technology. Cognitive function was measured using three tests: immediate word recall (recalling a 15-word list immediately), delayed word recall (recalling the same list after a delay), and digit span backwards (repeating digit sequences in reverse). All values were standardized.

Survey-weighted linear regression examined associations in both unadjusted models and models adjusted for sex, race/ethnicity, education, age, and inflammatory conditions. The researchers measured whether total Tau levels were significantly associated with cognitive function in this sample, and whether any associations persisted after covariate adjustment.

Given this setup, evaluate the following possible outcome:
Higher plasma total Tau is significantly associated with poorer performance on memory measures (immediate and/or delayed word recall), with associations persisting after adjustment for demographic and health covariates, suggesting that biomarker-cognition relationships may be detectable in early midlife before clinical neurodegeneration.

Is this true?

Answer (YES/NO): YES